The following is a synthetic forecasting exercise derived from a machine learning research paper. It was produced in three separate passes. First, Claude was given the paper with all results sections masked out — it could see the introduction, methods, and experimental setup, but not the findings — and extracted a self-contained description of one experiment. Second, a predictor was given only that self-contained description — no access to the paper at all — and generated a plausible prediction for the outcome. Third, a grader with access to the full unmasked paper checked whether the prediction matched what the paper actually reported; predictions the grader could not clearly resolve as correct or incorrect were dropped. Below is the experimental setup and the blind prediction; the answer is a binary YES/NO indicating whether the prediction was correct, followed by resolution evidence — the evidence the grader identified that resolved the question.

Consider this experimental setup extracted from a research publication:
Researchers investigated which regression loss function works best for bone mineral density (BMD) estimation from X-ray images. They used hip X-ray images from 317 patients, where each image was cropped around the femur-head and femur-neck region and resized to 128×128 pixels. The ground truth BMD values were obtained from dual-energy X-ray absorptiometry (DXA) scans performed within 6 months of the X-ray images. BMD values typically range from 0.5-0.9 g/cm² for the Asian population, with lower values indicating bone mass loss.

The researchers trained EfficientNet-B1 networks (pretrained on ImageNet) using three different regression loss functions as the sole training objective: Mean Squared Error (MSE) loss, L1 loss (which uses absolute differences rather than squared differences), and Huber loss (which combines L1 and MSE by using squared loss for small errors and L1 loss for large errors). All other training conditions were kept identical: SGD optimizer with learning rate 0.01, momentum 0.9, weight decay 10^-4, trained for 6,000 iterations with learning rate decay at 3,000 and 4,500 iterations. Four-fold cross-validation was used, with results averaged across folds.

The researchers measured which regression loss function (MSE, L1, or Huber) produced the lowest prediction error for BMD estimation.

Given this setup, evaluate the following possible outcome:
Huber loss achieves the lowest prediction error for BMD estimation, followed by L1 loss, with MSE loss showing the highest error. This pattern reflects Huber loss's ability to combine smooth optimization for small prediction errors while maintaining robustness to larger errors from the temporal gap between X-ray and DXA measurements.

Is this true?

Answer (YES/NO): NO